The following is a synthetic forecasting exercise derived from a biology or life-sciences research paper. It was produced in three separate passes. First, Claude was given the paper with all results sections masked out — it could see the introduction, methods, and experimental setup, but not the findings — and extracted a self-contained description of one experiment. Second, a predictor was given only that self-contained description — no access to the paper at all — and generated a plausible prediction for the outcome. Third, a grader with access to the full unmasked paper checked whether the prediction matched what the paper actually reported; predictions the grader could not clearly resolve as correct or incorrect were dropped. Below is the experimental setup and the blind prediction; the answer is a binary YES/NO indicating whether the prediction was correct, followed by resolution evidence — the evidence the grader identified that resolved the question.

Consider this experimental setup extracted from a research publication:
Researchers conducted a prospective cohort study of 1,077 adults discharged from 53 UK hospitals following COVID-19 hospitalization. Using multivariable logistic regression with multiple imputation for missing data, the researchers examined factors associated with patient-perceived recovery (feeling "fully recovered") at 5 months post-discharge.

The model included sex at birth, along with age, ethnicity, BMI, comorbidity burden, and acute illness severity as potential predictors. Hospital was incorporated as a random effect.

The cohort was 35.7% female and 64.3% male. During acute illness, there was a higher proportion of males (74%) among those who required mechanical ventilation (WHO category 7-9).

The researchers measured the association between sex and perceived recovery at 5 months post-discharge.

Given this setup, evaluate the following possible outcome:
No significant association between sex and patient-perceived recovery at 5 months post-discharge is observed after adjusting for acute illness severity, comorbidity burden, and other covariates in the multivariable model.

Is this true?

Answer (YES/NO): NO